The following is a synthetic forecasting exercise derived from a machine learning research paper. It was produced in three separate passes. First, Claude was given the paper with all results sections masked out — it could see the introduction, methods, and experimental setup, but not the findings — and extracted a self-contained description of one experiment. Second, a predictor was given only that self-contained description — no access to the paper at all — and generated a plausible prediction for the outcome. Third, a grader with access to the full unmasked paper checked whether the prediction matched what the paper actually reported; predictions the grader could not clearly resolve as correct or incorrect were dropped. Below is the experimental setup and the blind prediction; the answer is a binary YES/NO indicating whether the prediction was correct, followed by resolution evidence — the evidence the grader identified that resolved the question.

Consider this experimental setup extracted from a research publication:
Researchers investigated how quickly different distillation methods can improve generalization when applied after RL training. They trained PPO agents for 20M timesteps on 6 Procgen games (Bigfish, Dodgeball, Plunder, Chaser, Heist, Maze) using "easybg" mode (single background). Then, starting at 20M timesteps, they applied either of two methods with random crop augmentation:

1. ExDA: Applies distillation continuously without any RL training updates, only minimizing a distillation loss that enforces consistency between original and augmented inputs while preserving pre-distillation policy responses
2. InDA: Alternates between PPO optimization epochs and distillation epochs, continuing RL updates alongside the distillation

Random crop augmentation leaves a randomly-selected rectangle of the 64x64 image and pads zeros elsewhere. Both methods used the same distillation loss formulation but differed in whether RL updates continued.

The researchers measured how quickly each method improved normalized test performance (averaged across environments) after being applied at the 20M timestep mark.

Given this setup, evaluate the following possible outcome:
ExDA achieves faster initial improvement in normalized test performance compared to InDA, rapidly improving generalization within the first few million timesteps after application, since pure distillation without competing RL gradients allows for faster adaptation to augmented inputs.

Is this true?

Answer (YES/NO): YES